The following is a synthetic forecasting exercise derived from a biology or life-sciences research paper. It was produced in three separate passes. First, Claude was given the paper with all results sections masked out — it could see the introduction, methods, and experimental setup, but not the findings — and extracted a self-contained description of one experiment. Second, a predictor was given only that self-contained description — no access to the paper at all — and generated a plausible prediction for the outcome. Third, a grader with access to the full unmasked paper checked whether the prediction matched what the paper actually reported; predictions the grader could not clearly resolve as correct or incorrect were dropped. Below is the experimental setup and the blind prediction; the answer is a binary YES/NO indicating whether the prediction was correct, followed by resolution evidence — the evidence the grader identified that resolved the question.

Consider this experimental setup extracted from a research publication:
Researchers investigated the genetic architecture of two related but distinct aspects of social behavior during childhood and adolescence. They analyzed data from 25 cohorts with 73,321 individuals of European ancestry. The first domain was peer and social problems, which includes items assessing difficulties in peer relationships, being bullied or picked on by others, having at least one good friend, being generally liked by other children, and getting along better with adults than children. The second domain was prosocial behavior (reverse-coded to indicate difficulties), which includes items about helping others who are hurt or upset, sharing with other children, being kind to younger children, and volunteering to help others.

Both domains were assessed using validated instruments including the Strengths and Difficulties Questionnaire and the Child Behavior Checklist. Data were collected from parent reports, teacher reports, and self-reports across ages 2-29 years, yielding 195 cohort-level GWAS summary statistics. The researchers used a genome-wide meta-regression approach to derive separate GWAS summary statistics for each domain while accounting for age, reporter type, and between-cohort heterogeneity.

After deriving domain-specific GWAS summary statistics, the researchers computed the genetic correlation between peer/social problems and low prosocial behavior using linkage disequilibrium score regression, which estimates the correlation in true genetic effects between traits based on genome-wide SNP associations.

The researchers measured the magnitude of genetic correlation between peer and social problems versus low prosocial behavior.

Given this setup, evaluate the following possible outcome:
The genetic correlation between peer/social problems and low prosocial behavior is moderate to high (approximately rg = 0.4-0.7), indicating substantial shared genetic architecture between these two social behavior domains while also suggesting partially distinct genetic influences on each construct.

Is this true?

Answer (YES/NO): YES